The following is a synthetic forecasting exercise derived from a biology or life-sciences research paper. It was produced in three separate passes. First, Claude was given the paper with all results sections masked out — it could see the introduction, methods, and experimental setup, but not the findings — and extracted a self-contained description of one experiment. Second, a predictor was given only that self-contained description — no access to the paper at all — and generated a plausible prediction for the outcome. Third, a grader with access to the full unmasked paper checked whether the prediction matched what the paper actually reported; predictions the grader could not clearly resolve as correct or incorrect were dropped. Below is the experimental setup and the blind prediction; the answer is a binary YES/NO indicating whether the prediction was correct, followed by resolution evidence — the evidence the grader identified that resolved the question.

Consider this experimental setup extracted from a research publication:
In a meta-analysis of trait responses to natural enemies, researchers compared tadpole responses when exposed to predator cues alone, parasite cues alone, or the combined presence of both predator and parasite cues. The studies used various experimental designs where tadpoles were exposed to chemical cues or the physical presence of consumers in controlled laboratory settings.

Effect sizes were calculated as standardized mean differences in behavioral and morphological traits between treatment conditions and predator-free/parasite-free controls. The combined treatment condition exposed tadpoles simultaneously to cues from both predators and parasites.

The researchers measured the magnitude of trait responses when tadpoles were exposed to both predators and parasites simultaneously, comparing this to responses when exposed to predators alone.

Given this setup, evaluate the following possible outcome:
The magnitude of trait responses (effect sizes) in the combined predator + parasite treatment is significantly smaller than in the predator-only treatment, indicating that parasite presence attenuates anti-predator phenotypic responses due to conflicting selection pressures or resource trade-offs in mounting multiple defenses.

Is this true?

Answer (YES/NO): NO